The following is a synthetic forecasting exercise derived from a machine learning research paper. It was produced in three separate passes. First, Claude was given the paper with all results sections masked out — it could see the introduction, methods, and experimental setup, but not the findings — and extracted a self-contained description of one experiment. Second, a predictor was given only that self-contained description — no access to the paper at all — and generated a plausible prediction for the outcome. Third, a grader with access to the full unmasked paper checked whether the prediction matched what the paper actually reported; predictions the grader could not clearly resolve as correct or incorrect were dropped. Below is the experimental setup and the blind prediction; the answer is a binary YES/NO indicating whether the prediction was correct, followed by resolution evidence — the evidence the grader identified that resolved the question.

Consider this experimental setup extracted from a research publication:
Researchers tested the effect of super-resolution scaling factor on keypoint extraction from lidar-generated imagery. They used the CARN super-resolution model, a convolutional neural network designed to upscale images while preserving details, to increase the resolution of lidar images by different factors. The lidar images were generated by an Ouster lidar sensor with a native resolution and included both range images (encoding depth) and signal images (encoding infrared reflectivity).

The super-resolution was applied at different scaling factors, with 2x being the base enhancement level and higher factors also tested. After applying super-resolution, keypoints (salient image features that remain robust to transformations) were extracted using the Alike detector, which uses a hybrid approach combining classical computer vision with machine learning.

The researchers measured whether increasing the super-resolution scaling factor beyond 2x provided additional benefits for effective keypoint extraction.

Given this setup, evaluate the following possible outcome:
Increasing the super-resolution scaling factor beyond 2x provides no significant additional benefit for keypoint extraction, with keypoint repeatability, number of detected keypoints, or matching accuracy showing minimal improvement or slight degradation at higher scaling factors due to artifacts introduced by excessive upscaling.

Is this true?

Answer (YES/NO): YES